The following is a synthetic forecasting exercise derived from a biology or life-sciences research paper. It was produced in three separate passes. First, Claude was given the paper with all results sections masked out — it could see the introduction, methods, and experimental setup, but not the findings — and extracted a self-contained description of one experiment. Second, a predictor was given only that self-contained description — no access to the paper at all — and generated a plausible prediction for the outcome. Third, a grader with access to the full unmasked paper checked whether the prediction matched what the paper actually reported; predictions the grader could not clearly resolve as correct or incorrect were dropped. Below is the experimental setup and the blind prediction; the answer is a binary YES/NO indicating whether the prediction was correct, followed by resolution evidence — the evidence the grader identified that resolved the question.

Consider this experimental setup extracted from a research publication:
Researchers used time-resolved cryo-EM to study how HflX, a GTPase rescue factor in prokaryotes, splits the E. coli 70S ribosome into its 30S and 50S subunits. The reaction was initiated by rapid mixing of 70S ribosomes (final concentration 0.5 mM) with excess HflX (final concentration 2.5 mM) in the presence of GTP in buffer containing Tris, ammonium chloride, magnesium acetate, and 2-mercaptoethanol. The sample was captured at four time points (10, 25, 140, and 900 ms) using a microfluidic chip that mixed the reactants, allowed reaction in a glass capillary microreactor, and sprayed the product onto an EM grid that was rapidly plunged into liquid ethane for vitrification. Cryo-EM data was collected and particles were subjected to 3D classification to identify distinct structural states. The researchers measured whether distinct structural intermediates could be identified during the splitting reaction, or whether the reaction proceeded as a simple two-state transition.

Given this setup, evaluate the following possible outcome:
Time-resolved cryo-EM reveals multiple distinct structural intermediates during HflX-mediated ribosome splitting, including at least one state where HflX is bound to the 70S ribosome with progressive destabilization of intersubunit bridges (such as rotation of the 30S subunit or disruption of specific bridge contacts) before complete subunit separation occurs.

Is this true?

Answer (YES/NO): YES